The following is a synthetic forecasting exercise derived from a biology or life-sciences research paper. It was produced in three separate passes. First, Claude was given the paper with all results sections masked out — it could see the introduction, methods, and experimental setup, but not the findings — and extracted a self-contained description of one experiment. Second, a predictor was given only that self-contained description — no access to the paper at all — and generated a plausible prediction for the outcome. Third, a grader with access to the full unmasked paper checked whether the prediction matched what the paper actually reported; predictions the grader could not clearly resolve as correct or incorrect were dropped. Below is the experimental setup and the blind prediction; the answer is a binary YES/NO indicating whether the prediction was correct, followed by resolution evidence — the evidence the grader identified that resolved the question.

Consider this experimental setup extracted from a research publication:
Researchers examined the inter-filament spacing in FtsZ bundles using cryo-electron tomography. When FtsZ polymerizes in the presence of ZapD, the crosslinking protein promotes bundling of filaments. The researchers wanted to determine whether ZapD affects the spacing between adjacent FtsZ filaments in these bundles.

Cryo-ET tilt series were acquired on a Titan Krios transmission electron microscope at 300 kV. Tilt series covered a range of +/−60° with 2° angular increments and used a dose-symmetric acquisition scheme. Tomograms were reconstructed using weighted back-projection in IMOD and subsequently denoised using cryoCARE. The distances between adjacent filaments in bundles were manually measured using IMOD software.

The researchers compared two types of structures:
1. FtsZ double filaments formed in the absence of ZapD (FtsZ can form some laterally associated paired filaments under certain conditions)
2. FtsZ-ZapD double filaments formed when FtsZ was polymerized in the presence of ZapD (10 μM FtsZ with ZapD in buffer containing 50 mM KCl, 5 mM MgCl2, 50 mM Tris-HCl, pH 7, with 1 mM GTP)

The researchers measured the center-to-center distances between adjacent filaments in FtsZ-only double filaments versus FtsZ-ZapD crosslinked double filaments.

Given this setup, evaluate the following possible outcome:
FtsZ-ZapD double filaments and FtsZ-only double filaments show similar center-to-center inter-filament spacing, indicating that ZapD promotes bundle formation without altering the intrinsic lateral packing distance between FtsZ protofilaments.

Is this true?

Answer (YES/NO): NO